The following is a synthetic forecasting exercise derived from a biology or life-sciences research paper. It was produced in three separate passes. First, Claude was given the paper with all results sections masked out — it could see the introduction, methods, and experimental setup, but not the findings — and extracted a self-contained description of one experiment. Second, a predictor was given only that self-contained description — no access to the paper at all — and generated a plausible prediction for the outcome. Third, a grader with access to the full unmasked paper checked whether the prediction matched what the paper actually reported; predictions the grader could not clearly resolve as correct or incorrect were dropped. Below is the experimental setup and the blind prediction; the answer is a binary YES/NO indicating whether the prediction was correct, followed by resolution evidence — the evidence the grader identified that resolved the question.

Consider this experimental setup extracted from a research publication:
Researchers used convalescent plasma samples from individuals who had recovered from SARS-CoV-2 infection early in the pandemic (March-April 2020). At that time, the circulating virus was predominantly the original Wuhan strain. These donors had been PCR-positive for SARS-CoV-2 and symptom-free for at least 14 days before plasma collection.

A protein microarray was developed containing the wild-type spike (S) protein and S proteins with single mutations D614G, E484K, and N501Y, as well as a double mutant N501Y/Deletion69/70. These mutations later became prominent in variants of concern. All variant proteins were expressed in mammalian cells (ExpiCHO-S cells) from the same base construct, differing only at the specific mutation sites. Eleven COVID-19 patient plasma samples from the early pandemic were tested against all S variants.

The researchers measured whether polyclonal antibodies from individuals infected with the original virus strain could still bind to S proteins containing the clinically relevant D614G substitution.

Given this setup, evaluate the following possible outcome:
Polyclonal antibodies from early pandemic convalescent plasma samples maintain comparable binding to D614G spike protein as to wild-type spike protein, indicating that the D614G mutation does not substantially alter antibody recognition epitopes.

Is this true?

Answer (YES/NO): NO